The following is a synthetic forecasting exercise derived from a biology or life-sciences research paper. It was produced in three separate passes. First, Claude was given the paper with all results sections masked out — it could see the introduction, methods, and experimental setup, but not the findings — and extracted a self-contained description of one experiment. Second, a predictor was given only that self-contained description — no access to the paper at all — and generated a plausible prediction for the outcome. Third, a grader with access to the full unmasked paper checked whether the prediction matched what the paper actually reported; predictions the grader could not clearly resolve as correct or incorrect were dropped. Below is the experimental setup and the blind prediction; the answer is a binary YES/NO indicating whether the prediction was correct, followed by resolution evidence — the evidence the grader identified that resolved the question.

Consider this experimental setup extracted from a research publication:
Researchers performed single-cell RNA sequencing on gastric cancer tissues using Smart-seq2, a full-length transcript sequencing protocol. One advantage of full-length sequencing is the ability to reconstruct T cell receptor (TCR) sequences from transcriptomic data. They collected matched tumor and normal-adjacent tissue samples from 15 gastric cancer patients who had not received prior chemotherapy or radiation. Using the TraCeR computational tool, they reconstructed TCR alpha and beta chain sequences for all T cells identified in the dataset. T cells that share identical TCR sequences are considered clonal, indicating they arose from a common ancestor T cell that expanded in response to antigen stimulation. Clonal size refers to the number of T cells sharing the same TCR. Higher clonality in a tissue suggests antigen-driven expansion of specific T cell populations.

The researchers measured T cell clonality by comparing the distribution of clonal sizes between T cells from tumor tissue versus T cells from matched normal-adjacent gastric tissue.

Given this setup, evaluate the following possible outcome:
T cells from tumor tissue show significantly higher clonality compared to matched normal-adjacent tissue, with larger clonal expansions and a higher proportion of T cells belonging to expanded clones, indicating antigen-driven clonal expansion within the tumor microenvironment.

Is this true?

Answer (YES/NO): NO